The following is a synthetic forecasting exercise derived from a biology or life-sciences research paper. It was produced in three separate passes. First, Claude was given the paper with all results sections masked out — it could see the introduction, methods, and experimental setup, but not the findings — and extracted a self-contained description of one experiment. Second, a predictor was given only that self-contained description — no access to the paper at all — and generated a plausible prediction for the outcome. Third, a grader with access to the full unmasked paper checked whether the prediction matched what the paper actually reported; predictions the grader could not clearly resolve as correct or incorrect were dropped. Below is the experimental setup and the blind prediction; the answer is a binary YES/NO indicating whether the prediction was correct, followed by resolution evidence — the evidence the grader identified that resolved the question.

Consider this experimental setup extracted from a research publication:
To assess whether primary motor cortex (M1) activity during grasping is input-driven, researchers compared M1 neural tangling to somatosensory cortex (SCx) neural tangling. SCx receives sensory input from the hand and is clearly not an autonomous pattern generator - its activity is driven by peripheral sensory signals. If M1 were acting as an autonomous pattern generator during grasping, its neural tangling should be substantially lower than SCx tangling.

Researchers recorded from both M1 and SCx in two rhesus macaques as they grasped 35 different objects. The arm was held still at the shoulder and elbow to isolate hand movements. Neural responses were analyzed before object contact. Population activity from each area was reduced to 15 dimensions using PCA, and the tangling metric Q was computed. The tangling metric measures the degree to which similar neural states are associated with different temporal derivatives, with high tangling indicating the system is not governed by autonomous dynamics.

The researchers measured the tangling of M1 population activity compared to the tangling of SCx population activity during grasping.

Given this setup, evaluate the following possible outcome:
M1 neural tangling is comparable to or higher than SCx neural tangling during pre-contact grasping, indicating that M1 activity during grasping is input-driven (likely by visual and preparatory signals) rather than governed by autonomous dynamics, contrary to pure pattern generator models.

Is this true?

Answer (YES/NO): YES